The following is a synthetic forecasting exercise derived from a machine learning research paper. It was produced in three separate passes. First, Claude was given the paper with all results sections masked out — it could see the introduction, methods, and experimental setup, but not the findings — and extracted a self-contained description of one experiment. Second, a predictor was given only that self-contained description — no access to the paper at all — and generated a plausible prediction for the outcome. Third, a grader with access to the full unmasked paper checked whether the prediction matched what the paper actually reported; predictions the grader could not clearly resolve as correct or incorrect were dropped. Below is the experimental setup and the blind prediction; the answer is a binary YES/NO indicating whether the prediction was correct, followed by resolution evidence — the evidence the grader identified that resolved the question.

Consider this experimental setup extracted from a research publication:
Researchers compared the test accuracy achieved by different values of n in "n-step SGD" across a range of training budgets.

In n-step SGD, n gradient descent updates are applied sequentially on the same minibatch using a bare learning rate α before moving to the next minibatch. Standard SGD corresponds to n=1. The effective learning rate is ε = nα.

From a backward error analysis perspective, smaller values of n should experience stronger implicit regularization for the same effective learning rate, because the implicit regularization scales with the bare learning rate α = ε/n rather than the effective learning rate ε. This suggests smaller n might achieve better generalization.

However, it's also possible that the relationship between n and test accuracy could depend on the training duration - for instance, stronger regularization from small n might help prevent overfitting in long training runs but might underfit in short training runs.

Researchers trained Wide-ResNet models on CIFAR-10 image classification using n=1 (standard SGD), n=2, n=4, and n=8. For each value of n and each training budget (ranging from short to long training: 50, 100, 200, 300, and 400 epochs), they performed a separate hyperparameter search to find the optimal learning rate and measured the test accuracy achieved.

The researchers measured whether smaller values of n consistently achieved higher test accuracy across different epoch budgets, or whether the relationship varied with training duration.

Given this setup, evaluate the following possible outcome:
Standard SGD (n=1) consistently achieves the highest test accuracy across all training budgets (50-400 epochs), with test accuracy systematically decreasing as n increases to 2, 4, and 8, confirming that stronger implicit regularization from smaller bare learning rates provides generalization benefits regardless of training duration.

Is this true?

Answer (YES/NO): YES